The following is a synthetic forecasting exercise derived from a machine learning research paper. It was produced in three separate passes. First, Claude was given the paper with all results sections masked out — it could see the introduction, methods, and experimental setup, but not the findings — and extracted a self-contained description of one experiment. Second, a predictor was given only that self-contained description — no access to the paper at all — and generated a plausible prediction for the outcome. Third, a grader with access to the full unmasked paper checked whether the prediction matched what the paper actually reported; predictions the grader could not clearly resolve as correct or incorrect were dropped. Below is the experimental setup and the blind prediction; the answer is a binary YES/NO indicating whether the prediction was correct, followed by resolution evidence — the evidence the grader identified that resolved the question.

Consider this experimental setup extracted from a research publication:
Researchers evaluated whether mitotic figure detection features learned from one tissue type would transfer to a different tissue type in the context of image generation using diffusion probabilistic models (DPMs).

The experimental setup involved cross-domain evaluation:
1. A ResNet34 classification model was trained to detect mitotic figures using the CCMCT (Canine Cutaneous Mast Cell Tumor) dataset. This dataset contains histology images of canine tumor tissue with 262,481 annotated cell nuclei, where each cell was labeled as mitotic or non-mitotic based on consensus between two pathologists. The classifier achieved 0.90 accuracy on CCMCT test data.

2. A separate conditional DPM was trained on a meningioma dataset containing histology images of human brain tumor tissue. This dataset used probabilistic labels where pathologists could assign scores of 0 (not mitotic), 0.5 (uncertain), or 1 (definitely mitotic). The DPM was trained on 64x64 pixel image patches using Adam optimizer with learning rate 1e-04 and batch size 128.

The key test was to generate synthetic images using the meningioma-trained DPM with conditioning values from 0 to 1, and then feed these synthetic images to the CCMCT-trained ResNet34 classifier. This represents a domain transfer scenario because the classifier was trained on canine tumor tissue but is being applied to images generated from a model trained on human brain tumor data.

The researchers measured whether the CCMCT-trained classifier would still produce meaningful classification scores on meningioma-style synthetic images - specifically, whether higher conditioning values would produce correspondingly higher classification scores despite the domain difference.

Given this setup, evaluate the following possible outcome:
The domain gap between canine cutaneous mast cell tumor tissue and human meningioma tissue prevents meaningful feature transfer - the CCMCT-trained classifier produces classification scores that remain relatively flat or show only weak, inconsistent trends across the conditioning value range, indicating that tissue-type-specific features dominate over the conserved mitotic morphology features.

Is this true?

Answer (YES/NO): NO